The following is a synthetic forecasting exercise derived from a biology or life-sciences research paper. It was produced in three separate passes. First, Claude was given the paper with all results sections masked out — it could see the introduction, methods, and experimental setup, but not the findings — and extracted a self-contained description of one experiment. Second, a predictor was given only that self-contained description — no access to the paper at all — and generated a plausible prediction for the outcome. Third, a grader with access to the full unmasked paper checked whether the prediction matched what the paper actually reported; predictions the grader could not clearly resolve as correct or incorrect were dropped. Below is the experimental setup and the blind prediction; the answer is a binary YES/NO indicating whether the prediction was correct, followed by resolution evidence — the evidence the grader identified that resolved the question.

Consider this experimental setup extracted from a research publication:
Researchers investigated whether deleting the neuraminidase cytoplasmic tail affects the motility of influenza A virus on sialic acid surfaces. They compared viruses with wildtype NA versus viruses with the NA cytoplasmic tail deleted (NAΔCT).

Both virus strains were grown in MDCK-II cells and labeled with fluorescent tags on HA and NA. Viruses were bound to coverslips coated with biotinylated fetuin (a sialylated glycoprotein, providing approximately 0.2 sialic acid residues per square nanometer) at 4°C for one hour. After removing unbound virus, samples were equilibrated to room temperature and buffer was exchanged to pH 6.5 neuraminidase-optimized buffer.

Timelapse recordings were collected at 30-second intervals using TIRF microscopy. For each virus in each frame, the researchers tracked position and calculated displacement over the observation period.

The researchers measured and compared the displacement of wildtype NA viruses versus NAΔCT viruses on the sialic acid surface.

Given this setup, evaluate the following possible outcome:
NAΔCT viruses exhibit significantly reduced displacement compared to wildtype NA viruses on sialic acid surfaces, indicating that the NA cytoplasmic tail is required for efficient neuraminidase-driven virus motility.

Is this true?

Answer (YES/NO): NO